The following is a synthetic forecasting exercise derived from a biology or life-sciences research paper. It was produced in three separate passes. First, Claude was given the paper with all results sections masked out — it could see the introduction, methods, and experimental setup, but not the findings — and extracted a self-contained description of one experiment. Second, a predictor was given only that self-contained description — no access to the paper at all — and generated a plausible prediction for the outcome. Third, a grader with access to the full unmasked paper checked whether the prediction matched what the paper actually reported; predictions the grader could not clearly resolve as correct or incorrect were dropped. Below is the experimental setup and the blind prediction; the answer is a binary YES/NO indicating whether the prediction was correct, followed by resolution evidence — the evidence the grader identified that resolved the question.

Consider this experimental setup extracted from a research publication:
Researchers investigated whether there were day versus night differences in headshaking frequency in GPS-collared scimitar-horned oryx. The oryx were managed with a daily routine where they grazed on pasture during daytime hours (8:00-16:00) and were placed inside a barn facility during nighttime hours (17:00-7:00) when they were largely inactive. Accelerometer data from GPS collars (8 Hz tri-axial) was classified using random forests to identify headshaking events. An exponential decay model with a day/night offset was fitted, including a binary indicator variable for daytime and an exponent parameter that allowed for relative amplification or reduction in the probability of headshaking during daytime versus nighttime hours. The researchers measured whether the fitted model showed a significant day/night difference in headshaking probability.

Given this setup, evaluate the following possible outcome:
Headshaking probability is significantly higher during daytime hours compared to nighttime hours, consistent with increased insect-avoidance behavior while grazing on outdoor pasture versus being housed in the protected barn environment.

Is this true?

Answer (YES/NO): NO